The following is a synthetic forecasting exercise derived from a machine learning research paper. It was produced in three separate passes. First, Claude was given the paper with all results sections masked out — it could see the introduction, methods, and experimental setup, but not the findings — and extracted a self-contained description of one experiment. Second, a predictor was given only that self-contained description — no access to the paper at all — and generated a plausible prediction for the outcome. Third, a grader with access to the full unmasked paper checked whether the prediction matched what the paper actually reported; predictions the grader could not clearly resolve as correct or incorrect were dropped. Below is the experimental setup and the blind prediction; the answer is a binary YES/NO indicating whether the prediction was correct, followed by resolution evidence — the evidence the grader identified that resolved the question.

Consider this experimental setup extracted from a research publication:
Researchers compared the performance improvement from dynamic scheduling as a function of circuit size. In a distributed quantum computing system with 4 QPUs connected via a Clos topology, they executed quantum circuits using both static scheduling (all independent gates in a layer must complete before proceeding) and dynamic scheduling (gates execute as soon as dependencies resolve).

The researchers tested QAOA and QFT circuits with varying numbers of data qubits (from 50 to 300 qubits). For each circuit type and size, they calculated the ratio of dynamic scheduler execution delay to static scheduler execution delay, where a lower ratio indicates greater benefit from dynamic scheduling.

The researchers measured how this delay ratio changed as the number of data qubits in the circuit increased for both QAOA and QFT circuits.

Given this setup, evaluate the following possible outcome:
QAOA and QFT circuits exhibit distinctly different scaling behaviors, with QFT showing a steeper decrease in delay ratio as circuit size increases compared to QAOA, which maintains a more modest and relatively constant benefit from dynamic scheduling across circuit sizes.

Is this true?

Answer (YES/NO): NO